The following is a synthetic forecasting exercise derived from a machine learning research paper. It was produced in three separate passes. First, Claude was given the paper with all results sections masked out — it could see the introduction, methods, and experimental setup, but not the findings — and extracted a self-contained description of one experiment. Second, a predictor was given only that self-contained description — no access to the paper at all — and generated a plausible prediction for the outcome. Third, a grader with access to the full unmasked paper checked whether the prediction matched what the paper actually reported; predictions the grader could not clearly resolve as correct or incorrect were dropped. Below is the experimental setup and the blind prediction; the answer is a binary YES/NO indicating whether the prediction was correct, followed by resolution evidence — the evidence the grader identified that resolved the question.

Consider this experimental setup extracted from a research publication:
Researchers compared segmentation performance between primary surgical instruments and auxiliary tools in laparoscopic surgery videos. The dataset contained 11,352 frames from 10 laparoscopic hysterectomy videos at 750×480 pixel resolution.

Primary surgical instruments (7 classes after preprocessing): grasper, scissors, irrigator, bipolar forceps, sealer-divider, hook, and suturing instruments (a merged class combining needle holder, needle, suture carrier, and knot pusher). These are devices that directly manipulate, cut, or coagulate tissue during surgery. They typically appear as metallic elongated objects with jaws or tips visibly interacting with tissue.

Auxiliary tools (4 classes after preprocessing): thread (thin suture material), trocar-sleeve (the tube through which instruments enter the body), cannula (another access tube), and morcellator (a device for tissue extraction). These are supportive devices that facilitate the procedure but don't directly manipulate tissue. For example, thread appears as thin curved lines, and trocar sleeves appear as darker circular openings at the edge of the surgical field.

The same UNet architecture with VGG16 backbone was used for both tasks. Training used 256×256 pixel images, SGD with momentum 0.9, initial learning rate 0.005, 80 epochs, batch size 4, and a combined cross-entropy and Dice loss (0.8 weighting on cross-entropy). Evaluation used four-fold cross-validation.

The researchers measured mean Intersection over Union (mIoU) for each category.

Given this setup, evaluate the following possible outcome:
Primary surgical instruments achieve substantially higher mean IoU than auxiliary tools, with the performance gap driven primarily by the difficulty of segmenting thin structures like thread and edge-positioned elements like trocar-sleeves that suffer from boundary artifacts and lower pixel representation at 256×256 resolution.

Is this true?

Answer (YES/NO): NO